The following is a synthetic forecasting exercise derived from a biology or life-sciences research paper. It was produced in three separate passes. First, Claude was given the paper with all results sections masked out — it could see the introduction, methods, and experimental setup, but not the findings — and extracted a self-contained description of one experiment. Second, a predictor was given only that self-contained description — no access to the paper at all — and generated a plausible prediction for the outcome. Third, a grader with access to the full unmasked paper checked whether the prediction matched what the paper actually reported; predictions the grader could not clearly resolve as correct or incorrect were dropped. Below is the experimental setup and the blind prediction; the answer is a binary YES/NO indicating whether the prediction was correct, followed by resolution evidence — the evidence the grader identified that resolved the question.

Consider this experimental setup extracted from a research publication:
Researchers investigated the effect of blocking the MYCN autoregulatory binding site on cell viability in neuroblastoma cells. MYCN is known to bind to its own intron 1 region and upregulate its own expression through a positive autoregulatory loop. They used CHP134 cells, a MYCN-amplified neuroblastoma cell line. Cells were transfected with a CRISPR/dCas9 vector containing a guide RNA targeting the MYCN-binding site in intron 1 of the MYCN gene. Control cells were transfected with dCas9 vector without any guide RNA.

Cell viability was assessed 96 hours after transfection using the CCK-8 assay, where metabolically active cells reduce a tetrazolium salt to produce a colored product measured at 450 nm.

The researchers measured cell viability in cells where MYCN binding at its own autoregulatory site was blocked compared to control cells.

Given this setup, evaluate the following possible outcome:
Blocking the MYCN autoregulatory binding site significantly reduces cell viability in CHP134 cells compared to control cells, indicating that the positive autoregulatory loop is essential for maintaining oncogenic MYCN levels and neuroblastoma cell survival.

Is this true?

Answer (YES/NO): YES